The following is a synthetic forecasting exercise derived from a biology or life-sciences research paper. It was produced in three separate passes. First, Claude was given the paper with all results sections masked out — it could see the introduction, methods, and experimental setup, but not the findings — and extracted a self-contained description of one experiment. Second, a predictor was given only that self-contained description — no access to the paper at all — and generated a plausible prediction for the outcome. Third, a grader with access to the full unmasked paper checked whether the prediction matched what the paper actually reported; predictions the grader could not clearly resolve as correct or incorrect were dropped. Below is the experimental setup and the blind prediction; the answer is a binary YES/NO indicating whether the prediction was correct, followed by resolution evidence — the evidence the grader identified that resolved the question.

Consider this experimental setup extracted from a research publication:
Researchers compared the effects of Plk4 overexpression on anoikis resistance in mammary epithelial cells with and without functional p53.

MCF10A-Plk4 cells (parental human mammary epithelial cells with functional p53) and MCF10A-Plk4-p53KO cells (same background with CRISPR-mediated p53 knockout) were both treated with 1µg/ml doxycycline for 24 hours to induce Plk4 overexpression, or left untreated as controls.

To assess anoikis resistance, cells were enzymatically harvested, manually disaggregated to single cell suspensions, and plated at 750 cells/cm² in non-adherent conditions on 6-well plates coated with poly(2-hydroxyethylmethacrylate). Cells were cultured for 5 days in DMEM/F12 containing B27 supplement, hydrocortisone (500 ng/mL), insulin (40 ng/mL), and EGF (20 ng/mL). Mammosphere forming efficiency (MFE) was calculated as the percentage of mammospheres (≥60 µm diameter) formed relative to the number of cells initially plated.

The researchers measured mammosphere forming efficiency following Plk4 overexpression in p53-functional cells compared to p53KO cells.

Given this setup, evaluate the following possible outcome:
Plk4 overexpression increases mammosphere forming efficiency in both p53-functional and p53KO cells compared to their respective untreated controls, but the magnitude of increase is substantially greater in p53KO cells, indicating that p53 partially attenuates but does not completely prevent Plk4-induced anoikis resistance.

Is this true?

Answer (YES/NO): NO